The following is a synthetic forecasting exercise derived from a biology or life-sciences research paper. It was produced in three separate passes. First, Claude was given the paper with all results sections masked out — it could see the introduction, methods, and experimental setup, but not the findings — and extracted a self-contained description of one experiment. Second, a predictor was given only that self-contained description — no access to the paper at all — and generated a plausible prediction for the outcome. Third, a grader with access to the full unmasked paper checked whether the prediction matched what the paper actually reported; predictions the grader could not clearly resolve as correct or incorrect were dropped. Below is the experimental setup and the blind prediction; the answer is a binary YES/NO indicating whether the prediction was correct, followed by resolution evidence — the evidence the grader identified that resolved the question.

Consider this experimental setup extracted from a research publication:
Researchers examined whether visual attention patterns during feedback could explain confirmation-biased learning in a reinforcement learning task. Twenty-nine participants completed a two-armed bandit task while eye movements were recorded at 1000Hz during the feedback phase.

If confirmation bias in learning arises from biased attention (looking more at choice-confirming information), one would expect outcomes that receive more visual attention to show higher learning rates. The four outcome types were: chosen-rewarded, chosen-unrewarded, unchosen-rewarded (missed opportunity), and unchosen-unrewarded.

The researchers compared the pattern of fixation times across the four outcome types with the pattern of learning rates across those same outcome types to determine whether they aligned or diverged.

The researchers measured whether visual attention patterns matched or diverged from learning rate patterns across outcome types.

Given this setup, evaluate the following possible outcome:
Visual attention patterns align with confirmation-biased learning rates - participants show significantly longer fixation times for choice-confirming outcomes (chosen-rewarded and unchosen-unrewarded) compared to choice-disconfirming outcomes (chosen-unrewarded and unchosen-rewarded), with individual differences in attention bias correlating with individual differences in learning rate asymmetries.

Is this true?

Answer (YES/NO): NO